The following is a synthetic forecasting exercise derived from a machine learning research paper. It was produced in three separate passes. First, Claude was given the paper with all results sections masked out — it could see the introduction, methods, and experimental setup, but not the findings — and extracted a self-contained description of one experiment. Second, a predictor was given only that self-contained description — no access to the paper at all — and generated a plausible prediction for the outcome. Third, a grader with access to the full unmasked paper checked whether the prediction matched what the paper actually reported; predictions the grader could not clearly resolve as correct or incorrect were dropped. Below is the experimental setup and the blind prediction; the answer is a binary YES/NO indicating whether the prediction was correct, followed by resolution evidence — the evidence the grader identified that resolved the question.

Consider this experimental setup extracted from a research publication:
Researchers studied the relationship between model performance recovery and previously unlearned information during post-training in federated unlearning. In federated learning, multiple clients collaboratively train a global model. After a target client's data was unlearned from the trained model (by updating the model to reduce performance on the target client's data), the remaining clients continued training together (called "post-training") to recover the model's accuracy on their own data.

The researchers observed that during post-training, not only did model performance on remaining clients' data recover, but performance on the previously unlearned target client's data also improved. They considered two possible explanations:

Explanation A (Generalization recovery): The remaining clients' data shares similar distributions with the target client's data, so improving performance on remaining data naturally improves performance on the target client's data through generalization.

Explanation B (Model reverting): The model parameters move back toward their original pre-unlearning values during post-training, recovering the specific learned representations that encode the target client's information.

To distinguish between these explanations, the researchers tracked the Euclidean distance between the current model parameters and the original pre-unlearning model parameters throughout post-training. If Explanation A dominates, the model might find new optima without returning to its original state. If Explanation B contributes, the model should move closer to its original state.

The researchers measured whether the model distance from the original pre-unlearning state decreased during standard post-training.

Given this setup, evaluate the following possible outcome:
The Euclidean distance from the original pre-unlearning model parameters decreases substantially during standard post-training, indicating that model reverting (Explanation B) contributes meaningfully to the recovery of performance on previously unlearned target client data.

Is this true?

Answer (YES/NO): YES